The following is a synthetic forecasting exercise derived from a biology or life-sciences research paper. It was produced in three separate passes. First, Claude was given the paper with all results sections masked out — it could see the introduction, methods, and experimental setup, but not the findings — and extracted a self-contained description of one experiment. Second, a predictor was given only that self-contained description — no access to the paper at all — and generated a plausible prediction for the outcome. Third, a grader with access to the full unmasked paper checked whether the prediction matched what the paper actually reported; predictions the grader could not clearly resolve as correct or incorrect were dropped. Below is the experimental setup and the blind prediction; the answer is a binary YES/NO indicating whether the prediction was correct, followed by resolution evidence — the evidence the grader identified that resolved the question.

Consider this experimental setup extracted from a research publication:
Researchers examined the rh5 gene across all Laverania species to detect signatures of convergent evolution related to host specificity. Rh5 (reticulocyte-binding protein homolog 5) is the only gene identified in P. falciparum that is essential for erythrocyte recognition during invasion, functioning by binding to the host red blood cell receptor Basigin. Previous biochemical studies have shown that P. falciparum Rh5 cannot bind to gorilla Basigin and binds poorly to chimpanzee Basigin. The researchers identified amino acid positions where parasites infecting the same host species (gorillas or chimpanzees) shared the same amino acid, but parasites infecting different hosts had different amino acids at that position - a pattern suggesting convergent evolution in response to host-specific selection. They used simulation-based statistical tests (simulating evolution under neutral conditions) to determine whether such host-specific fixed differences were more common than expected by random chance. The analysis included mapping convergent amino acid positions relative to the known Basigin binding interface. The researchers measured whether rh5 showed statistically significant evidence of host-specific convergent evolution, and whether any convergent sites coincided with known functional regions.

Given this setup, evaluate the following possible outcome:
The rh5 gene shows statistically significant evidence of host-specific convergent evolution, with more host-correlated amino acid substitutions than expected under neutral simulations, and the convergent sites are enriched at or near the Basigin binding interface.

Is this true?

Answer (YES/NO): YES